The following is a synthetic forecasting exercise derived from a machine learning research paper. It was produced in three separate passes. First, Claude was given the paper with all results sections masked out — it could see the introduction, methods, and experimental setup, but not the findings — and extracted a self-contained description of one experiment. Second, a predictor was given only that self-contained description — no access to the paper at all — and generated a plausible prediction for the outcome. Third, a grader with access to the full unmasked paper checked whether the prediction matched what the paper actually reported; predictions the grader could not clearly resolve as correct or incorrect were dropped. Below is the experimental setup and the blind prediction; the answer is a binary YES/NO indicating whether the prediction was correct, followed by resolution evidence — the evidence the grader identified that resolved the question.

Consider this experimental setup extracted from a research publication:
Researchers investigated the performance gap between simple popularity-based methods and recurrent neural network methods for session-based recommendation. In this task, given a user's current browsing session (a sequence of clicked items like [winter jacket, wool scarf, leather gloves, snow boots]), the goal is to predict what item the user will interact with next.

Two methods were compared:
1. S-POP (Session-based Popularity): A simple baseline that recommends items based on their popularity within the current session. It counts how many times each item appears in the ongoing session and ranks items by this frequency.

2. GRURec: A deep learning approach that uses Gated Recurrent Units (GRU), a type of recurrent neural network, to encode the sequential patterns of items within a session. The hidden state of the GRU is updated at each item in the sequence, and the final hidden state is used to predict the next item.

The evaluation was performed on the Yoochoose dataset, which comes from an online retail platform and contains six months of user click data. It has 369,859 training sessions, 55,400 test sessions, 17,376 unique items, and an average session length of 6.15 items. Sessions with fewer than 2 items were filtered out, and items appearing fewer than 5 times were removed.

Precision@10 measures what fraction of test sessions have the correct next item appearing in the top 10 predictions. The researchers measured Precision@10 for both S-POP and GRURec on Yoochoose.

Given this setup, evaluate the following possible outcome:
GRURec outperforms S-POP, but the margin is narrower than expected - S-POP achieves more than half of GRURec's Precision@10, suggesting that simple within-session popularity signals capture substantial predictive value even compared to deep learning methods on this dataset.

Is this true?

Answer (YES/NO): YES